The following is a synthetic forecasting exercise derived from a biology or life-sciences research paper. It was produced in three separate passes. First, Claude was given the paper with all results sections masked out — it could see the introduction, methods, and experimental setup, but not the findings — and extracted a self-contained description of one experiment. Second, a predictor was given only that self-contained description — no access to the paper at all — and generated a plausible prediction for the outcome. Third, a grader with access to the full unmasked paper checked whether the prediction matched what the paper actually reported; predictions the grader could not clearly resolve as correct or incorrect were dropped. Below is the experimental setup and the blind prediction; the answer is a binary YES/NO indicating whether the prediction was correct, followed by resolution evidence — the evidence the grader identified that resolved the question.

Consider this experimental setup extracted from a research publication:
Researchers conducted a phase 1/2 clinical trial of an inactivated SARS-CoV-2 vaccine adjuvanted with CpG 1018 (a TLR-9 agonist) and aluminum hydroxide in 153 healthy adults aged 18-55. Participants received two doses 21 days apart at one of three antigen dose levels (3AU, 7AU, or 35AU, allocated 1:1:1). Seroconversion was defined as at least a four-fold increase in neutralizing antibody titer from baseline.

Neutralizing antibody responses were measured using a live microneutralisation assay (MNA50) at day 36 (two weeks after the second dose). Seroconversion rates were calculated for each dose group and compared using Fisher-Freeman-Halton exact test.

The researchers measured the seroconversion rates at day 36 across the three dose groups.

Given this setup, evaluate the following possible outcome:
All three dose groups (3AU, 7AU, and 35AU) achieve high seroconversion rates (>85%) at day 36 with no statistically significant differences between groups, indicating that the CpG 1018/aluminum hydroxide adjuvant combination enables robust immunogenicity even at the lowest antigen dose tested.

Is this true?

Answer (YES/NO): NO